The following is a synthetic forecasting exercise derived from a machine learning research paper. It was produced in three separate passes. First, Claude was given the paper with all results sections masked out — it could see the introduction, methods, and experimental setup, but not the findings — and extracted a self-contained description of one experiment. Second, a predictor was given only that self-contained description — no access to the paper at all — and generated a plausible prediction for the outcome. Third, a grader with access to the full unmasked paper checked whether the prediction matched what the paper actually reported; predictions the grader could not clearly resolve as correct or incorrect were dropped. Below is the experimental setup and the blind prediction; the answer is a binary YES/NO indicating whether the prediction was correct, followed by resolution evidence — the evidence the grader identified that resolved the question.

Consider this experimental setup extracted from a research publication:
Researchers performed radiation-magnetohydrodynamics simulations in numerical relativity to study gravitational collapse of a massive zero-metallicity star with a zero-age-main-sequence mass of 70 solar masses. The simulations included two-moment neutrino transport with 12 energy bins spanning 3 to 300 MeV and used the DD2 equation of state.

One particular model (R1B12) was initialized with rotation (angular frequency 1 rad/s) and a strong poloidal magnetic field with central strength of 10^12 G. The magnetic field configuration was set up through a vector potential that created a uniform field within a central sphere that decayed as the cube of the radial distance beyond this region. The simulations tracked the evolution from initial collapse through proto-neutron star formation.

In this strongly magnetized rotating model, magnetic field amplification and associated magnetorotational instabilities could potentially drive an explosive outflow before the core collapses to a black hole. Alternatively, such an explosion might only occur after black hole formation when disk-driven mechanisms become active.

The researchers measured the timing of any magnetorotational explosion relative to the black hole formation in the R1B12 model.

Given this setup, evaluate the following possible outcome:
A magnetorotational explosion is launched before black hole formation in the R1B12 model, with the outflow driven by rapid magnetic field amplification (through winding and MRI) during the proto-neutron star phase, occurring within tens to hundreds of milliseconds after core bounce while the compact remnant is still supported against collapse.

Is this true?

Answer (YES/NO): YES